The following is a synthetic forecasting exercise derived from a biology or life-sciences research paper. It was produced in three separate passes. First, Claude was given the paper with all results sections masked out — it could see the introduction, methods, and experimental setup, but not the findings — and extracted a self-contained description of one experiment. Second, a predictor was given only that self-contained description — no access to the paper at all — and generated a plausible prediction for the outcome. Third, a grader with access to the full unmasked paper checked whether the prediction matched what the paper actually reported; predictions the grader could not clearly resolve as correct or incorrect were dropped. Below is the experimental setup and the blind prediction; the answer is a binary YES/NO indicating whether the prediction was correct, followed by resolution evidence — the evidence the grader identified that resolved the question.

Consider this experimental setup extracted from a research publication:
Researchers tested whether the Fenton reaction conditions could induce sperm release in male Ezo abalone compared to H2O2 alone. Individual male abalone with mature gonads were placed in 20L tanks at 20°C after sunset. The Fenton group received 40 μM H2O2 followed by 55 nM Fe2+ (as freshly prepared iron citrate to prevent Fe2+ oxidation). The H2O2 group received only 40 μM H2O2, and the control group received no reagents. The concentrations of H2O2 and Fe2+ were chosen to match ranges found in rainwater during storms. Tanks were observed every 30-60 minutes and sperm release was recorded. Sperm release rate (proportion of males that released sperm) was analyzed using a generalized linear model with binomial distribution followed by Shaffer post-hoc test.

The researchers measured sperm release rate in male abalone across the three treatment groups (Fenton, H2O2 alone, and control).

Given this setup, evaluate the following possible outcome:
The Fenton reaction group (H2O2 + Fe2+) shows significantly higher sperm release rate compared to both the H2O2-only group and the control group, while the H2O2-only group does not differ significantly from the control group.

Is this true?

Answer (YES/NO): NO